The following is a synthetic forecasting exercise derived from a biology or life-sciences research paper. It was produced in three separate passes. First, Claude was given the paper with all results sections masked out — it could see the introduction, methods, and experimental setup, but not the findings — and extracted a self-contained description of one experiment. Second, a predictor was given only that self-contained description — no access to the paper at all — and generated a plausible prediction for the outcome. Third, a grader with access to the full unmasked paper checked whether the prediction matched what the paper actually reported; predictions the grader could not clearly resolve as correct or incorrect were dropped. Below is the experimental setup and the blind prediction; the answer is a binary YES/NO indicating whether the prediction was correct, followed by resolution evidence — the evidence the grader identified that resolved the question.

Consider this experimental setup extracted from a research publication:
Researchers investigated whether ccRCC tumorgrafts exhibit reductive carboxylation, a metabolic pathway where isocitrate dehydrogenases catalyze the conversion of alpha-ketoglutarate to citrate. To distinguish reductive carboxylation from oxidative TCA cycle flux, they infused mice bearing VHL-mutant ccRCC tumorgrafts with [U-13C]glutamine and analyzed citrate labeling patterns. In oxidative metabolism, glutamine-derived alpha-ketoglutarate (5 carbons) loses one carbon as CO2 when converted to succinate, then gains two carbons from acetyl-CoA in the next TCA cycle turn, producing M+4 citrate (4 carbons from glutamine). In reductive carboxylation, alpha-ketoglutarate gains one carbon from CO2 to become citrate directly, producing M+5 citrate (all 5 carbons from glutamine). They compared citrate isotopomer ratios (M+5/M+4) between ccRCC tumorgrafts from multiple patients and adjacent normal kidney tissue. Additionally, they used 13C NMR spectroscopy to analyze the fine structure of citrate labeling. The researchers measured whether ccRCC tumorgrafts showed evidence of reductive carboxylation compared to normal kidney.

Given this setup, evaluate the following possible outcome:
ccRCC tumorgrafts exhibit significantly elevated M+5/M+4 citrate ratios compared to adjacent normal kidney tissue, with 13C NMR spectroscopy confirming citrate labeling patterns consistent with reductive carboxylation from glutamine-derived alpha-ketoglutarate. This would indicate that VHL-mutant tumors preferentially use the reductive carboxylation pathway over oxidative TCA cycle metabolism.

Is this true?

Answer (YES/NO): NO